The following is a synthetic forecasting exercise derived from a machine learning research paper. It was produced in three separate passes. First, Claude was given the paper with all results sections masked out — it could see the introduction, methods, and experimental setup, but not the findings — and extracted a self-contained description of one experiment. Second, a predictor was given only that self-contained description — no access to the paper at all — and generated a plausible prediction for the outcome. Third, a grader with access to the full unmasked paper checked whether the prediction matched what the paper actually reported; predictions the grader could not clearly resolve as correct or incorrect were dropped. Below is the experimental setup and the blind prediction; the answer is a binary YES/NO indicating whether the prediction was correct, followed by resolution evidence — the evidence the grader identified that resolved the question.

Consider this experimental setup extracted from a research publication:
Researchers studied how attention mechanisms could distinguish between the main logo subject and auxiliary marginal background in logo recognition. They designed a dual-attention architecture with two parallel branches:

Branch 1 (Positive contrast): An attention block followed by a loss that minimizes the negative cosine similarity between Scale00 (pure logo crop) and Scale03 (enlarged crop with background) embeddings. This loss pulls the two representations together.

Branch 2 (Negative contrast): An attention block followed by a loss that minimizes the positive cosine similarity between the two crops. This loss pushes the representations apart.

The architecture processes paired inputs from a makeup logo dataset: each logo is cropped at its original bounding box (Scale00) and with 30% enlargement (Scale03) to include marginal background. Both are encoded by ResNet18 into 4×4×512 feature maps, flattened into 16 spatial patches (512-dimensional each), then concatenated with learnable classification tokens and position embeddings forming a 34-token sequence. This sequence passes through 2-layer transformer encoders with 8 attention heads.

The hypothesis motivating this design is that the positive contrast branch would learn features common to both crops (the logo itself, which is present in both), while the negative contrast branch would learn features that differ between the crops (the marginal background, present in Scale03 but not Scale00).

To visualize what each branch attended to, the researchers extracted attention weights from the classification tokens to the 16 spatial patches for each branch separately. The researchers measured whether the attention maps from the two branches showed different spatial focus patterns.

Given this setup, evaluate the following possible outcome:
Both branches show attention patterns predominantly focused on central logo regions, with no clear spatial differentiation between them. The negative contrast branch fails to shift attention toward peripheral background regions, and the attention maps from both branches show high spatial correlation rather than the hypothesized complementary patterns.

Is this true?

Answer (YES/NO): NO